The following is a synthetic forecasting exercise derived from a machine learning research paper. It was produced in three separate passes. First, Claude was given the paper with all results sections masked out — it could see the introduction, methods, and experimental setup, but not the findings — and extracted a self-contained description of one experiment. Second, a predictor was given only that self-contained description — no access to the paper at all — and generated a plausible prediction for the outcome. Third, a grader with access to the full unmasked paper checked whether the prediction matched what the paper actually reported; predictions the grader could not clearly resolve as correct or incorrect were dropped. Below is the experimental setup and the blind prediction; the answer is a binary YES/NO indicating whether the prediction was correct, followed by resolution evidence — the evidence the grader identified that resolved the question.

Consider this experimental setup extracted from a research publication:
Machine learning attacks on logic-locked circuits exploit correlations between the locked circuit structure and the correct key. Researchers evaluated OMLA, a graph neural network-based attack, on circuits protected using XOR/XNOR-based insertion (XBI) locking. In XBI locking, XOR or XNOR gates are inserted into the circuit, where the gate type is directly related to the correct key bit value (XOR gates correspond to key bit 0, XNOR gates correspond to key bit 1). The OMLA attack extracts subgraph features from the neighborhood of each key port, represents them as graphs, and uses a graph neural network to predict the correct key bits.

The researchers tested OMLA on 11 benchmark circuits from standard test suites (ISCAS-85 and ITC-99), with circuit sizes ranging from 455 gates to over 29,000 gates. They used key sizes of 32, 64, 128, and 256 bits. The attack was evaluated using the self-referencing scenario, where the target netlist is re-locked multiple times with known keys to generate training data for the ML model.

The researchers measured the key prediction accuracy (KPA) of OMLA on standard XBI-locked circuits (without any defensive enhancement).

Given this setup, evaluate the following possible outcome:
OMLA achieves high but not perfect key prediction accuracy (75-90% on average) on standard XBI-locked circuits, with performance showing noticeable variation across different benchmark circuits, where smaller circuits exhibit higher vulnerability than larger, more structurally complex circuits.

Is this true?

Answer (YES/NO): NO